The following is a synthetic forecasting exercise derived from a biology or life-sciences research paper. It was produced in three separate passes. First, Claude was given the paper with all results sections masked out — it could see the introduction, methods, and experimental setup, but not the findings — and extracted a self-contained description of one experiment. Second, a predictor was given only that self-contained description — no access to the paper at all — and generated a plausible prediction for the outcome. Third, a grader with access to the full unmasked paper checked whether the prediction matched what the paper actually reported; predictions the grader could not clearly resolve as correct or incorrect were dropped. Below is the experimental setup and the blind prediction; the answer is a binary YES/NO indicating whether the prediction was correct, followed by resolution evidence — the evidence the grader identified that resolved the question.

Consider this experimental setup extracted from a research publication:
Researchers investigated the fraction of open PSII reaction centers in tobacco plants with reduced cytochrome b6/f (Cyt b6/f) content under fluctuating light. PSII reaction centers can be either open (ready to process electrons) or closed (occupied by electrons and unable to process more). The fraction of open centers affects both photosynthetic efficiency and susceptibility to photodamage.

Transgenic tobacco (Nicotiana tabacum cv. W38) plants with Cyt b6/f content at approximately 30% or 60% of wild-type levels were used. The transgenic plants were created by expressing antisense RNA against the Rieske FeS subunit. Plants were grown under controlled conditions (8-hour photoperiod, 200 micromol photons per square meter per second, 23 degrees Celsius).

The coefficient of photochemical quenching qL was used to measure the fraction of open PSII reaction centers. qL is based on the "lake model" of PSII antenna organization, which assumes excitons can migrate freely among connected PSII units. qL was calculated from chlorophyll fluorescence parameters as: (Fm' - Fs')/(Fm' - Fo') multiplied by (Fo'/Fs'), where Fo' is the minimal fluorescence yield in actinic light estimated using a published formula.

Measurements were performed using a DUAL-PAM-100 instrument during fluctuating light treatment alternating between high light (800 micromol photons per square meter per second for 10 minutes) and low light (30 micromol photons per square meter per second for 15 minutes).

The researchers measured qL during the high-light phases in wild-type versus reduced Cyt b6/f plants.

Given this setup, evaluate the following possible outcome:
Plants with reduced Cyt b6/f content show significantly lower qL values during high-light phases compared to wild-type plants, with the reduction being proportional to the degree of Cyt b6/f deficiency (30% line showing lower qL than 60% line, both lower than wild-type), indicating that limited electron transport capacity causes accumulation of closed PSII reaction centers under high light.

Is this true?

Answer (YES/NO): NO